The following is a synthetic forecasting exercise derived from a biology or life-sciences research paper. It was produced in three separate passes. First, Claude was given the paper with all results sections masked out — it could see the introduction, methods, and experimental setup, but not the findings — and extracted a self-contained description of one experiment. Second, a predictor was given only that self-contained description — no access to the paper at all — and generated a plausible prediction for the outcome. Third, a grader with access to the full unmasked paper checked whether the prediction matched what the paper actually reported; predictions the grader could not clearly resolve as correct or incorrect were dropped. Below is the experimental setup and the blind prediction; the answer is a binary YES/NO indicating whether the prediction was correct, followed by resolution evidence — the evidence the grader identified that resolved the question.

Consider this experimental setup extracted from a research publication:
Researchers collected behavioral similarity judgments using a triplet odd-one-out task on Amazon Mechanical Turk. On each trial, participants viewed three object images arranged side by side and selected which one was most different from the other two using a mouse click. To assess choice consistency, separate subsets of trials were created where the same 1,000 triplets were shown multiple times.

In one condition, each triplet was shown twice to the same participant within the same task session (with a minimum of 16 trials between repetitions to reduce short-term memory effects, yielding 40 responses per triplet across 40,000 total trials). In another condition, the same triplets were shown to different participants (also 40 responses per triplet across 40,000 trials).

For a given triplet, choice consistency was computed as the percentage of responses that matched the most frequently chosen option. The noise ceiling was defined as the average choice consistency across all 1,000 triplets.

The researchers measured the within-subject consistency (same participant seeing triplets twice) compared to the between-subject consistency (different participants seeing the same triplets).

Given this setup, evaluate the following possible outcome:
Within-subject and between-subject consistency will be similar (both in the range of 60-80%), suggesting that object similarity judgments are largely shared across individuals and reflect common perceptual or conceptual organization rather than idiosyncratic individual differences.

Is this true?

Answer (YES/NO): NO